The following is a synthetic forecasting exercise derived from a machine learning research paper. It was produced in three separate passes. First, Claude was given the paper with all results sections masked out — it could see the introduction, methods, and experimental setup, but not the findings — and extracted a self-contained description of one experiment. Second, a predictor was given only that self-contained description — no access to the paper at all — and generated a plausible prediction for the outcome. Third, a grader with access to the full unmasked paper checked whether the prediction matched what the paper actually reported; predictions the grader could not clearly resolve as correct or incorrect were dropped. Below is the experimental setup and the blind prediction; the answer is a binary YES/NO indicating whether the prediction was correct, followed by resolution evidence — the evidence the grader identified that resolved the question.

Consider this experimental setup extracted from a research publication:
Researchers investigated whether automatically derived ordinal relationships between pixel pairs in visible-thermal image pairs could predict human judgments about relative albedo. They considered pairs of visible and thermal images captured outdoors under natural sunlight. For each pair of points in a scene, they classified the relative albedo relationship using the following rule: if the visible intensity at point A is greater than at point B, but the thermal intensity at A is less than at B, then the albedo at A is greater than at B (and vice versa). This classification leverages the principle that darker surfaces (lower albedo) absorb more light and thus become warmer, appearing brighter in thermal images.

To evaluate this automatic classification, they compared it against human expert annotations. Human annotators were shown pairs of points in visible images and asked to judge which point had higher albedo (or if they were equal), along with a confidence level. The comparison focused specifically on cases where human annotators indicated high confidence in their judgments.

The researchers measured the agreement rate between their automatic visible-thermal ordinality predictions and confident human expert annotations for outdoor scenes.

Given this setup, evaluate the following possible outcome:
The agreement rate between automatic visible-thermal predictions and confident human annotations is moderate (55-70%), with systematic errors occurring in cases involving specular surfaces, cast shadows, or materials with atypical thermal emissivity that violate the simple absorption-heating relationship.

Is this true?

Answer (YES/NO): NO